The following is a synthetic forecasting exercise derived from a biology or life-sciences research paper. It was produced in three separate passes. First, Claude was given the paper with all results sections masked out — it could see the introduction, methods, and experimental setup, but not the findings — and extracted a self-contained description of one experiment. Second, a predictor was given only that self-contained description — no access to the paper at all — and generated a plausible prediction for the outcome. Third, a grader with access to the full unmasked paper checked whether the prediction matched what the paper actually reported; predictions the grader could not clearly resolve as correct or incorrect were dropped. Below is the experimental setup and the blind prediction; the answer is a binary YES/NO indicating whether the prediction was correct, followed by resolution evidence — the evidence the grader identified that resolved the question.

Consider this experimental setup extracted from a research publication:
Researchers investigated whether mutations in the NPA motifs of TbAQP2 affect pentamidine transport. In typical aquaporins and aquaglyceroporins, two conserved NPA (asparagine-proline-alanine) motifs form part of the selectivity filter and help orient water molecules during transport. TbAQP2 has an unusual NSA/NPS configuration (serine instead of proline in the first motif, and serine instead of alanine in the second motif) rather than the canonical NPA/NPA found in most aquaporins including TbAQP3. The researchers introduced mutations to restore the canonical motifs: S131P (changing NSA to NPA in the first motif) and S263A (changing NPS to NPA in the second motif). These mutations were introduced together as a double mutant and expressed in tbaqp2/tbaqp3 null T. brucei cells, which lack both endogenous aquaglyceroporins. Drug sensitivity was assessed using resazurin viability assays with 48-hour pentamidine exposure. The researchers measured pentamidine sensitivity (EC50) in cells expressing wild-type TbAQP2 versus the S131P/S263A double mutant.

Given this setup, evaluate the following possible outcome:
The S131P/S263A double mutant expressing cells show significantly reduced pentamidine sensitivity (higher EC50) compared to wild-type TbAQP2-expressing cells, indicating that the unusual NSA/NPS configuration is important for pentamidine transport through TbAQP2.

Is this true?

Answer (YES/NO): YES